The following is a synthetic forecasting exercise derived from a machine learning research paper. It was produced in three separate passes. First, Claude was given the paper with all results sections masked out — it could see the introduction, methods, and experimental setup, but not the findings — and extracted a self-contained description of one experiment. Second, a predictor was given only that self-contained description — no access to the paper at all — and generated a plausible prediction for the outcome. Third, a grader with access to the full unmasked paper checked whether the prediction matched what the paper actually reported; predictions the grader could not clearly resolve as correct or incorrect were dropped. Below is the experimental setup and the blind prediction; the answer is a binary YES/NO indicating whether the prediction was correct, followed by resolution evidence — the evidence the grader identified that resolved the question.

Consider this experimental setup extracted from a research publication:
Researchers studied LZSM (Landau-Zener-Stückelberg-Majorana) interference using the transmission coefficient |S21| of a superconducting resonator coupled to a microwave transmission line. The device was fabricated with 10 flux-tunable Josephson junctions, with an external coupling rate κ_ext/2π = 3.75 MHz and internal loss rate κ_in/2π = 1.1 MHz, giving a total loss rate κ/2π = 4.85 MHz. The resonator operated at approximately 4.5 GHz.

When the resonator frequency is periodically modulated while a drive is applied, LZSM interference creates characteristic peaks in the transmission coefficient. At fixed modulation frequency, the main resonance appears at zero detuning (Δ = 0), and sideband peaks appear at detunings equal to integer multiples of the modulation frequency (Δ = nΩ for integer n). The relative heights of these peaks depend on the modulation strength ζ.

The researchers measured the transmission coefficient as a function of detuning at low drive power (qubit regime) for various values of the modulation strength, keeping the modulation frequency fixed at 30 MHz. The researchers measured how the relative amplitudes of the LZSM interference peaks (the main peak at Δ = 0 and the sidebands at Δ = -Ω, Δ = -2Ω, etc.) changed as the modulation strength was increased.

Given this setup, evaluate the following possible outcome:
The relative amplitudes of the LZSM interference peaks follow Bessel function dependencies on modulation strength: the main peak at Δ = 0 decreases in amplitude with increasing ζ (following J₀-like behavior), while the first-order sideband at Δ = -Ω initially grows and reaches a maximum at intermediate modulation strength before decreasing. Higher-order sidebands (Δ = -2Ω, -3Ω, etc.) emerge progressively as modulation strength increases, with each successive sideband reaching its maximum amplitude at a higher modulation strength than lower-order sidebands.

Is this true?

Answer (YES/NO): YES